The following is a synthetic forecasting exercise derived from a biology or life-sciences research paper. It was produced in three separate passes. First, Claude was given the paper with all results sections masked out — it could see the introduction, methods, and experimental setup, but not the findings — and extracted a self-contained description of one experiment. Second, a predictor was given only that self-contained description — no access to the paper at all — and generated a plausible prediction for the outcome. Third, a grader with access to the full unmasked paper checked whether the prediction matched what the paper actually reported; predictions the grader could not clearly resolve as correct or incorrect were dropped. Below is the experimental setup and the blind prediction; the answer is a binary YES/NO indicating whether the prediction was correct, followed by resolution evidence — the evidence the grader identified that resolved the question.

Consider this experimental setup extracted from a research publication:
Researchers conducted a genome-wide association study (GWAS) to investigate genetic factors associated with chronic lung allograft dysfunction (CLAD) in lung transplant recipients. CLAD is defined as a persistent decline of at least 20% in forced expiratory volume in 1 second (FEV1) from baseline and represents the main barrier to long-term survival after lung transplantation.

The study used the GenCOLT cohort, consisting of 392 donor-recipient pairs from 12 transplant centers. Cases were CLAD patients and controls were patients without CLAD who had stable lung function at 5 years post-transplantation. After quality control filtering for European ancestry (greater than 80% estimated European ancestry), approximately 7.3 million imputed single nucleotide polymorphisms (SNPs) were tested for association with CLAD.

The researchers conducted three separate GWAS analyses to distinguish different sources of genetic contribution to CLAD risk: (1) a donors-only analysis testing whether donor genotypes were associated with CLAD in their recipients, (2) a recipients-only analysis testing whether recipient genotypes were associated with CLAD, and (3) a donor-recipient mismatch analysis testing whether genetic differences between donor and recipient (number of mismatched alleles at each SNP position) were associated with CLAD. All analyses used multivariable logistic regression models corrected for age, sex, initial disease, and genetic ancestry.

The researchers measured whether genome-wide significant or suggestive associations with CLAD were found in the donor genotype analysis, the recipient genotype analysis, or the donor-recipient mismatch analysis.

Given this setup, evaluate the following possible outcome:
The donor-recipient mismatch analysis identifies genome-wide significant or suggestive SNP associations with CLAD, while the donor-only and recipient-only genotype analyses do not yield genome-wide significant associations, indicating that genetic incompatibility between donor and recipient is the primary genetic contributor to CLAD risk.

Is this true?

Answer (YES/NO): NO